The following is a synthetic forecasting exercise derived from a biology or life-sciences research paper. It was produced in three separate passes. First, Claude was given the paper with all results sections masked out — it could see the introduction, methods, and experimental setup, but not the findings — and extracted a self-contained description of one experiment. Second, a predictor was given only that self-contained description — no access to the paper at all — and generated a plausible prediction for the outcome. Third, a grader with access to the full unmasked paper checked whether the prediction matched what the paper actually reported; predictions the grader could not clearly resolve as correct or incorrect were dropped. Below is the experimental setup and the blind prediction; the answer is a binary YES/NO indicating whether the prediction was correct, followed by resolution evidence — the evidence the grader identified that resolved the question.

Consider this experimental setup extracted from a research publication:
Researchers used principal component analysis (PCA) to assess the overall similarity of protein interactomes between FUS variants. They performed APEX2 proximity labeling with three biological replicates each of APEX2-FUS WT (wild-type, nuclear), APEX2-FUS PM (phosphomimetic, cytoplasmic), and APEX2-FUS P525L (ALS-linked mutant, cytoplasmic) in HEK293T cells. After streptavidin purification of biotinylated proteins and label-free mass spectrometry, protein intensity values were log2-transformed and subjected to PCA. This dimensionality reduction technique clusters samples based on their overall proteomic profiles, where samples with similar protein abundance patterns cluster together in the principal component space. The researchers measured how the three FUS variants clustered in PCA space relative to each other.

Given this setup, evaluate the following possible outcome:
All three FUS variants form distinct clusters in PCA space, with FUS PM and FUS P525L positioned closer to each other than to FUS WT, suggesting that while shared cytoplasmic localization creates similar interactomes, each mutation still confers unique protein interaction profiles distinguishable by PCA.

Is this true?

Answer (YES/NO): NO